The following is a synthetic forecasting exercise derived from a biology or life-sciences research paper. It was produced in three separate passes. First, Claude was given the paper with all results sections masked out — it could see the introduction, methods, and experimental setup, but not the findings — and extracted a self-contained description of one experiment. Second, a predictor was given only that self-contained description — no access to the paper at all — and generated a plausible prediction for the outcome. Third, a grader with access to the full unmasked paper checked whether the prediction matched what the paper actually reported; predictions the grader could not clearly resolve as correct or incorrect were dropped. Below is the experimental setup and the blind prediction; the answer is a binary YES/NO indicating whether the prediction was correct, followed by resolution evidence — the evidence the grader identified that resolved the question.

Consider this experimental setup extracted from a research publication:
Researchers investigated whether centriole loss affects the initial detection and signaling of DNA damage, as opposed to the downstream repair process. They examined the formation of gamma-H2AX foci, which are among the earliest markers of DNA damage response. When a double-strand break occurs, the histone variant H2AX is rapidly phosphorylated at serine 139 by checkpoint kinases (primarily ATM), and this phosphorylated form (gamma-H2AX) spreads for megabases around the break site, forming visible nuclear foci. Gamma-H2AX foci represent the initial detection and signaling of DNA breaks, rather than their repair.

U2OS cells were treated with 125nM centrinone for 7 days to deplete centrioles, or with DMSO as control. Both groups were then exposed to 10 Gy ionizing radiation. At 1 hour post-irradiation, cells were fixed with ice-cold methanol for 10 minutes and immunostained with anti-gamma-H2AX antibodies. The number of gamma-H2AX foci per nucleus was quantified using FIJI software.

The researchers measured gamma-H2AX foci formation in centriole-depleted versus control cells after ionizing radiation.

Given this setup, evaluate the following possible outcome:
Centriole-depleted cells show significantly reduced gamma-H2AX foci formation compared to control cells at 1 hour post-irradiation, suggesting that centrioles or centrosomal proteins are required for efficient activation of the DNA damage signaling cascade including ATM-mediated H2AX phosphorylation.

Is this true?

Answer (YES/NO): NO